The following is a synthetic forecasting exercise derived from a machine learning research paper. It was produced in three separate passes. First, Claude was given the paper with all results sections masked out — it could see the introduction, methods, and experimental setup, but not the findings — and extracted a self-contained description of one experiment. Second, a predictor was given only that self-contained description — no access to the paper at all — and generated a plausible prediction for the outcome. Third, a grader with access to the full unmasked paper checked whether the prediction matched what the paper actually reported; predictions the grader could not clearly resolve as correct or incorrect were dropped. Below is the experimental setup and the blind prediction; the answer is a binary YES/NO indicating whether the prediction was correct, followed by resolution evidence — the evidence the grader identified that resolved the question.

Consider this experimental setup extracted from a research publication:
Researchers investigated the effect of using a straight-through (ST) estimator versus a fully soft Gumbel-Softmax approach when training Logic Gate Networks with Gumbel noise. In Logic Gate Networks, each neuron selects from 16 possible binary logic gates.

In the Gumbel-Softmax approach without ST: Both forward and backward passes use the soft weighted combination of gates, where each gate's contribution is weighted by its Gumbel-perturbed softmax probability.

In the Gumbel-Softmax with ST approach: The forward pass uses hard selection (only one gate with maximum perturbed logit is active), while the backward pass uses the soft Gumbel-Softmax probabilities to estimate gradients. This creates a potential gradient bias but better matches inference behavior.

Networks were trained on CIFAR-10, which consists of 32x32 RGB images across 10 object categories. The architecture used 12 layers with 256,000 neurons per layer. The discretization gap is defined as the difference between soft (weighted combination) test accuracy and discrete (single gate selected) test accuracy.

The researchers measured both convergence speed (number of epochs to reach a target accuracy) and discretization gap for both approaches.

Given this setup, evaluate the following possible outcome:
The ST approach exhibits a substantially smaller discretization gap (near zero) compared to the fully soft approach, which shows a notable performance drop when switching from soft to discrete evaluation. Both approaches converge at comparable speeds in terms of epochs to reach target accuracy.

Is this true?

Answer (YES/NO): NO